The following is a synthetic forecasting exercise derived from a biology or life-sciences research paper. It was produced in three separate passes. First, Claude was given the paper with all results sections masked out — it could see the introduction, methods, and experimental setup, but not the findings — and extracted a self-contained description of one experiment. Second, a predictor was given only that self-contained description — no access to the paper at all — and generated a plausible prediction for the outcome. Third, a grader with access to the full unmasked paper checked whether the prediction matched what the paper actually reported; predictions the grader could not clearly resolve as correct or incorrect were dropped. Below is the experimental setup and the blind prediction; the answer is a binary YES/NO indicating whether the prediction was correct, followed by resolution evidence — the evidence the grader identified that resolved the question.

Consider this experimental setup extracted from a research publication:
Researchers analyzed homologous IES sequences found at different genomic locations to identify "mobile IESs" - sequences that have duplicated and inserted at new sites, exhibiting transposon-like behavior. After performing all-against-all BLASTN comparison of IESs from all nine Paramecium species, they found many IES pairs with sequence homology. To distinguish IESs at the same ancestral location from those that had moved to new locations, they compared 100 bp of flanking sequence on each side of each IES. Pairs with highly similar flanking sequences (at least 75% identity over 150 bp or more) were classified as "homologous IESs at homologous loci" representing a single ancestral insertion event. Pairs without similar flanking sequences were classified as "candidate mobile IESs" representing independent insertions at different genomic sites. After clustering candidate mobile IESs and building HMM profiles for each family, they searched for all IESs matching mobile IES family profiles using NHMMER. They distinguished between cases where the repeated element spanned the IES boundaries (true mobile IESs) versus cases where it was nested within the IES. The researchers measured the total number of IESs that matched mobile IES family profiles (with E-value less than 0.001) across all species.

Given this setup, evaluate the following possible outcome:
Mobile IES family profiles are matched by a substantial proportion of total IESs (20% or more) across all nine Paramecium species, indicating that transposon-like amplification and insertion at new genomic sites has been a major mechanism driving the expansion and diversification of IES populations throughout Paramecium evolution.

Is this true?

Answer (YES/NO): NO